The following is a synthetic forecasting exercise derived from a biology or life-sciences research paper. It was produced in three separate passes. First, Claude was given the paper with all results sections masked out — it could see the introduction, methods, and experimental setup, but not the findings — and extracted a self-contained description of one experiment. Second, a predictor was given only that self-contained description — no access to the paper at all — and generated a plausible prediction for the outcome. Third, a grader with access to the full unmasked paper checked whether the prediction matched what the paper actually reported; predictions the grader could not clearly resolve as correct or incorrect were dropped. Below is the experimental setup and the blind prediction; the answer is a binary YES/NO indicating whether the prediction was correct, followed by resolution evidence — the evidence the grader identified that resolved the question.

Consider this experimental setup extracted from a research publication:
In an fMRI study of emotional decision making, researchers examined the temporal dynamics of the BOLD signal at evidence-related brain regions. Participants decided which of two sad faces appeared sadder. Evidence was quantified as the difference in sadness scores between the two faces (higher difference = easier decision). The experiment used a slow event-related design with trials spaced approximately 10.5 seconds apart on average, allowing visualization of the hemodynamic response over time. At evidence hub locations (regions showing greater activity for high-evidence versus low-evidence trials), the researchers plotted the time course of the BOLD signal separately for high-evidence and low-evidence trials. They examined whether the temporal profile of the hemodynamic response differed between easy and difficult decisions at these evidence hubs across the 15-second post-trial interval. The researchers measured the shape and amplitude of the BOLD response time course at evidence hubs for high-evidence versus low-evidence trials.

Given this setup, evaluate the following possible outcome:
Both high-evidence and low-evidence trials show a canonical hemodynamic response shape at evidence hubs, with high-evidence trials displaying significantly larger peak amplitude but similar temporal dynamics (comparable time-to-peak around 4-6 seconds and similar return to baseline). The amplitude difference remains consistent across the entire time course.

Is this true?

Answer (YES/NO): NO